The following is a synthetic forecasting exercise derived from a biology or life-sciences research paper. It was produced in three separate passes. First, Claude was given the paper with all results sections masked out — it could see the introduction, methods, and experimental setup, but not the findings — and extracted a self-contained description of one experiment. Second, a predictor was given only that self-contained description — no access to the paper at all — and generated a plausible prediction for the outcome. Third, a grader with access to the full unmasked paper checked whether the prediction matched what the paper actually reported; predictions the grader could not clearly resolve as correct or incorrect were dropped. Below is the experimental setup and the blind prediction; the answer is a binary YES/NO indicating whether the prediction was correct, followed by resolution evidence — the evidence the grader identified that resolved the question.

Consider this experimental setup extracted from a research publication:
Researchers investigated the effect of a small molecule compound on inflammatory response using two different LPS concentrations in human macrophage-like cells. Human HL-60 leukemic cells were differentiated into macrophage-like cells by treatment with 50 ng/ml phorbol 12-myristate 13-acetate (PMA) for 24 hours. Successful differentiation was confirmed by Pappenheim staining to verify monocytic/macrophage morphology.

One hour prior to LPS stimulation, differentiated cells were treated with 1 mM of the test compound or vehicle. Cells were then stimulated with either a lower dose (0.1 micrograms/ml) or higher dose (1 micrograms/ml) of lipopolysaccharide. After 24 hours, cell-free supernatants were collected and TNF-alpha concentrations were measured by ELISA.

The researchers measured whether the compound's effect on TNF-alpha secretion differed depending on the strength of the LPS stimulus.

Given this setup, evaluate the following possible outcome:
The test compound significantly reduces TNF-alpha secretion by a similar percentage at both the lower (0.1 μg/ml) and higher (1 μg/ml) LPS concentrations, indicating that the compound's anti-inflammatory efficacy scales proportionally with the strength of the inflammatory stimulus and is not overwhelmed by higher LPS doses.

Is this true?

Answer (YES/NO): NO